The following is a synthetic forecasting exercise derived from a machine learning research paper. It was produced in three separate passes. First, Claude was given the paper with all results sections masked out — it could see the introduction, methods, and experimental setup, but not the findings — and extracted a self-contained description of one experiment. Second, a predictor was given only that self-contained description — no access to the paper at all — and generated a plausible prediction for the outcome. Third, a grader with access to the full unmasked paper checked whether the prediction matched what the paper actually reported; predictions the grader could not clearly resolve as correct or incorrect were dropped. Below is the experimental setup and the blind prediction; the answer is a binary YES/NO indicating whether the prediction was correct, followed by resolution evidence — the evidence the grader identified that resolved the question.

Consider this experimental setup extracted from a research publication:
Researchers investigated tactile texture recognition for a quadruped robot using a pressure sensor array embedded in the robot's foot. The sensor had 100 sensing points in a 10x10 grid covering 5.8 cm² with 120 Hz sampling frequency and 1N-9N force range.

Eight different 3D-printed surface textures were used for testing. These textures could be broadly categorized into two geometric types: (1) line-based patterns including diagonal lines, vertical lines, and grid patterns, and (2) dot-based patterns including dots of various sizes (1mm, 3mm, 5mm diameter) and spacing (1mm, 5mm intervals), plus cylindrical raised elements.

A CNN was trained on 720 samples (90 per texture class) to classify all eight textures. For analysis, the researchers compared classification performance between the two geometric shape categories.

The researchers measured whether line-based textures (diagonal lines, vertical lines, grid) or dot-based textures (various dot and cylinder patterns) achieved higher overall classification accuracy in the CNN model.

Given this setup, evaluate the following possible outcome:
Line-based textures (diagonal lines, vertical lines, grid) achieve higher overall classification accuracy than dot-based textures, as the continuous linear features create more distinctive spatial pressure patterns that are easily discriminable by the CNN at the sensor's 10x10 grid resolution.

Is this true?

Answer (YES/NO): YES